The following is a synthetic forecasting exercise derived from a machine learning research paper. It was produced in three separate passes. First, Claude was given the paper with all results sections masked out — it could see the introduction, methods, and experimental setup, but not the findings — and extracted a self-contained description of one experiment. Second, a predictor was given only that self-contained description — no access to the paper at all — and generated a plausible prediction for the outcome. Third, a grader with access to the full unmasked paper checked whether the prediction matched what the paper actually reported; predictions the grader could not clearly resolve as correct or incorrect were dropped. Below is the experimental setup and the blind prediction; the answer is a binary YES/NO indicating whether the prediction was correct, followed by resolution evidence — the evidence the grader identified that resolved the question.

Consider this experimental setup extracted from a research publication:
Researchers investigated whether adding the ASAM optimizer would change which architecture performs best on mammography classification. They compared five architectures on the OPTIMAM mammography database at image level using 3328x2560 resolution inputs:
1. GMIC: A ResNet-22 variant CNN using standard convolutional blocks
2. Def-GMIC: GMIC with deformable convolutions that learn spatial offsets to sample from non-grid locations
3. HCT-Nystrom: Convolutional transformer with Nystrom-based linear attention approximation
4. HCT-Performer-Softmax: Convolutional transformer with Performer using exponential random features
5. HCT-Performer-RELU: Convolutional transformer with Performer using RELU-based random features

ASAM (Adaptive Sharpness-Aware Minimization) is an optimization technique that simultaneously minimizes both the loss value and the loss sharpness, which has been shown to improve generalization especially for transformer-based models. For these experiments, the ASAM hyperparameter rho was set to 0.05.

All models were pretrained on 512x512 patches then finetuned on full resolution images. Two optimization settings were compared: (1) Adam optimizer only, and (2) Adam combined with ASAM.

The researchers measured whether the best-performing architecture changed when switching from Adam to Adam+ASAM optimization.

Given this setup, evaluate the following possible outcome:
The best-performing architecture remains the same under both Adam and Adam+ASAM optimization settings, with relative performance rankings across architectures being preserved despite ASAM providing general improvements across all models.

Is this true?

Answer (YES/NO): NO